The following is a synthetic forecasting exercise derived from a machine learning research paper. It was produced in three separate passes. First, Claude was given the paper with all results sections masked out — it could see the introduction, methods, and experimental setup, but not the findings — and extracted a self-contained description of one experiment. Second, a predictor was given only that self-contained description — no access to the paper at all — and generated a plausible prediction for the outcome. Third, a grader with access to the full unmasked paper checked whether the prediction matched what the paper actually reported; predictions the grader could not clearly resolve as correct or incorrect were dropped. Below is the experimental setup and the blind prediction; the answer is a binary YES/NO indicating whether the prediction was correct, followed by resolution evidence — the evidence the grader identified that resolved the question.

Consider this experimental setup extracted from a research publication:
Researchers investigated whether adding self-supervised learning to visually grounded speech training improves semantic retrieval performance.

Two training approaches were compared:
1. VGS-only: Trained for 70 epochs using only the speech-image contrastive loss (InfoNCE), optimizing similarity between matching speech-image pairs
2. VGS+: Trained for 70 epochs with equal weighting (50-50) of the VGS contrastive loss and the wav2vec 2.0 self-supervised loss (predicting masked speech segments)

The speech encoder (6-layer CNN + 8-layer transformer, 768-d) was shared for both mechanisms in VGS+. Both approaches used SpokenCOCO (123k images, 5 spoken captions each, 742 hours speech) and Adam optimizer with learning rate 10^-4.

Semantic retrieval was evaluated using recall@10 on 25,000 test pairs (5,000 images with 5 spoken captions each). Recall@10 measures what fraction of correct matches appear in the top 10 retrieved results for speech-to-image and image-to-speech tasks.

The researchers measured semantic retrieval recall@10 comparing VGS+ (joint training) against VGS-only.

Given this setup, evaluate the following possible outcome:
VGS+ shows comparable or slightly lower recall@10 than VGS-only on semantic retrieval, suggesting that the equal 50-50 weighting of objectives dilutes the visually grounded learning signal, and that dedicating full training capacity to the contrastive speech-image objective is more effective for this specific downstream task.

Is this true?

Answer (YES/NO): NO